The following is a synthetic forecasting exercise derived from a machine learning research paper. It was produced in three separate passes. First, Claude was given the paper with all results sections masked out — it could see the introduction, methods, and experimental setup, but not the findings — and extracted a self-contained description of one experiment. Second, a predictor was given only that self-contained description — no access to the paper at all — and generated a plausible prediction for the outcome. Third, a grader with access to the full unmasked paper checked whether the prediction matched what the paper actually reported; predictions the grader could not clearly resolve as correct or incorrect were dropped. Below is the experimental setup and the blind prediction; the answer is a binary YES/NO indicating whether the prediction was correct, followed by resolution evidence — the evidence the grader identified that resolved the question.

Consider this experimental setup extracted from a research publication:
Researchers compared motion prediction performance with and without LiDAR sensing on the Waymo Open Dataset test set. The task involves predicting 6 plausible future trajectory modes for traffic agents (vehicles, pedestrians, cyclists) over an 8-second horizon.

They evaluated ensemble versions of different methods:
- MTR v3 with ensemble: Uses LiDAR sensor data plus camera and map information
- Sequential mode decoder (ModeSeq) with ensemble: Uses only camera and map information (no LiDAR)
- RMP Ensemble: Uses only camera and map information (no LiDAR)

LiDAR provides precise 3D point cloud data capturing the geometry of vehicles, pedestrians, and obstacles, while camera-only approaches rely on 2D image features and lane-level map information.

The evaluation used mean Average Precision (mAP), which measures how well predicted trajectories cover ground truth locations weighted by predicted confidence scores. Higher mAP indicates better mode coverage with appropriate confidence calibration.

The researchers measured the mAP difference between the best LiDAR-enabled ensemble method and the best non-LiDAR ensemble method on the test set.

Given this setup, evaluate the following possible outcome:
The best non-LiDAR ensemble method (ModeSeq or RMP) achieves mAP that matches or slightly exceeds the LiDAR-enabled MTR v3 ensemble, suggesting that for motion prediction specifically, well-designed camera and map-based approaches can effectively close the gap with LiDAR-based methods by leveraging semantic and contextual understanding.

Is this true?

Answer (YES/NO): NO